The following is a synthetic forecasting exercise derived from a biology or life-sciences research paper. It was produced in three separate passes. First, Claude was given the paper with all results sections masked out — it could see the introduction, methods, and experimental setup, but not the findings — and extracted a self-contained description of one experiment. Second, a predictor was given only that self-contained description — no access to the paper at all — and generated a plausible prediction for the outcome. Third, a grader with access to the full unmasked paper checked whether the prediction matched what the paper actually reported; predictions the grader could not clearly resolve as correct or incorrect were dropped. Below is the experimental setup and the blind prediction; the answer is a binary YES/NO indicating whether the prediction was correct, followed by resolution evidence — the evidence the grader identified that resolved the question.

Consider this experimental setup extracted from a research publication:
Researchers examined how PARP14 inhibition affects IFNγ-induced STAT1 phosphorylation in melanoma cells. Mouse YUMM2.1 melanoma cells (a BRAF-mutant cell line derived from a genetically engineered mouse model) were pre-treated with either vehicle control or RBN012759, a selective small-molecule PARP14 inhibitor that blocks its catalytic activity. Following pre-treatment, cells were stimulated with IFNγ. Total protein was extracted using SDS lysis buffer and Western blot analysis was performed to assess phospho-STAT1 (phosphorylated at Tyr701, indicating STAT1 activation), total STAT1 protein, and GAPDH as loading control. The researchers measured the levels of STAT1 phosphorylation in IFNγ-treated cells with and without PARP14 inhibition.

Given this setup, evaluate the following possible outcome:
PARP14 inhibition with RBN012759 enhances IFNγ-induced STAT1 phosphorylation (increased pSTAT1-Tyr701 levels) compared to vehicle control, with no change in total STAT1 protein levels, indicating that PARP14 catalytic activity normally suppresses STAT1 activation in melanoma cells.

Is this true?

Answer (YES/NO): NO